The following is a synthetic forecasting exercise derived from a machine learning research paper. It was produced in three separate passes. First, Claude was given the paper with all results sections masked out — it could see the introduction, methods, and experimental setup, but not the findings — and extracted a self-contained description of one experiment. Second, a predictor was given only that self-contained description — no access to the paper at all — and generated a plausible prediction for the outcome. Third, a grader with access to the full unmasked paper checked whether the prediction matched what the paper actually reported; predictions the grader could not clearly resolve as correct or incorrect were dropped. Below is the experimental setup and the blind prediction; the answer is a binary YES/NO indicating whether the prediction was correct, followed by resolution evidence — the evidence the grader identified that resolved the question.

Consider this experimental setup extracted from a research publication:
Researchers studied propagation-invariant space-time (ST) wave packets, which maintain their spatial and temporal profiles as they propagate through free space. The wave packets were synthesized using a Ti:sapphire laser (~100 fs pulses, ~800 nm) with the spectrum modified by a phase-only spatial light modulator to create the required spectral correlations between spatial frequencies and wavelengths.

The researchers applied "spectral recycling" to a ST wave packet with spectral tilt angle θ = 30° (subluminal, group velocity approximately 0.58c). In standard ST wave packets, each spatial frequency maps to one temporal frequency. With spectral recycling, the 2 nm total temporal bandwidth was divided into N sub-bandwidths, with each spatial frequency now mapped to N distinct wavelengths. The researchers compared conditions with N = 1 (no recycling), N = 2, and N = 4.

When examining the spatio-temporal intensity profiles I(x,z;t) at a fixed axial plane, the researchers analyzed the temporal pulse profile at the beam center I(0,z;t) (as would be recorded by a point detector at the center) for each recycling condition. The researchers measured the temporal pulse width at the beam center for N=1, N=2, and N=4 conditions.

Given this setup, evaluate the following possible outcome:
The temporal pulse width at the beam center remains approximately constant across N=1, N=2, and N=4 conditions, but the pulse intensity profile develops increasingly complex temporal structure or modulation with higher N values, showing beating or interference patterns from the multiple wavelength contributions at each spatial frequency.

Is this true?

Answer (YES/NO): YES